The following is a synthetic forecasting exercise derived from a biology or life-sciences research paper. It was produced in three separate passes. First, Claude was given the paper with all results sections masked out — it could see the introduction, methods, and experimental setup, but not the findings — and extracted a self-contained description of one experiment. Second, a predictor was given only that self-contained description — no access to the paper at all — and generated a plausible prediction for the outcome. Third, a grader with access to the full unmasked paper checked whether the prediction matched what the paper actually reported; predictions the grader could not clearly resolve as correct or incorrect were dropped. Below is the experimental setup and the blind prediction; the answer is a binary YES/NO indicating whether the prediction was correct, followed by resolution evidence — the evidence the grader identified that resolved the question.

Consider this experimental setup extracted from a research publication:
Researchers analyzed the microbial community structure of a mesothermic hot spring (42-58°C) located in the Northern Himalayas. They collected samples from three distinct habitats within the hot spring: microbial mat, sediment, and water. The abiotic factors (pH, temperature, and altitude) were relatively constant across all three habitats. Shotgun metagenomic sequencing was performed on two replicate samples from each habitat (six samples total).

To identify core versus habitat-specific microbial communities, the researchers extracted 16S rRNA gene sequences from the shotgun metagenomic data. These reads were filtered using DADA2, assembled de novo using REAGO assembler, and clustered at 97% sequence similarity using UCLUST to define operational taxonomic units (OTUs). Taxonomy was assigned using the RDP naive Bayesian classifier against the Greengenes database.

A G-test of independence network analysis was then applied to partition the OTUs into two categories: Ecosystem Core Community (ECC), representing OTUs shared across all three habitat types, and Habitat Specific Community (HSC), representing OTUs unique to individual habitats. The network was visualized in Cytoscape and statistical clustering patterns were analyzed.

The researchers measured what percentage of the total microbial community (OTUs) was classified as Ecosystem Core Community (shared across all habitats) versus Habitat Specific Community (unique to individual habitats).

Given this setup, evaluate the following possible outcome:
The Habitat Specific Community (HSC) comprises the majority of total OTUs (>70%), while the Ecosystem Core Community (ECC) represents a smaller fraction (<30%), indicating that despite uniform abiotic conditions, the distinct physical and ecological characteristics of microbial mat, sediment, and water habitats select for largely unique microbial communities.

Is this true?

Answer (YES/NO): YES